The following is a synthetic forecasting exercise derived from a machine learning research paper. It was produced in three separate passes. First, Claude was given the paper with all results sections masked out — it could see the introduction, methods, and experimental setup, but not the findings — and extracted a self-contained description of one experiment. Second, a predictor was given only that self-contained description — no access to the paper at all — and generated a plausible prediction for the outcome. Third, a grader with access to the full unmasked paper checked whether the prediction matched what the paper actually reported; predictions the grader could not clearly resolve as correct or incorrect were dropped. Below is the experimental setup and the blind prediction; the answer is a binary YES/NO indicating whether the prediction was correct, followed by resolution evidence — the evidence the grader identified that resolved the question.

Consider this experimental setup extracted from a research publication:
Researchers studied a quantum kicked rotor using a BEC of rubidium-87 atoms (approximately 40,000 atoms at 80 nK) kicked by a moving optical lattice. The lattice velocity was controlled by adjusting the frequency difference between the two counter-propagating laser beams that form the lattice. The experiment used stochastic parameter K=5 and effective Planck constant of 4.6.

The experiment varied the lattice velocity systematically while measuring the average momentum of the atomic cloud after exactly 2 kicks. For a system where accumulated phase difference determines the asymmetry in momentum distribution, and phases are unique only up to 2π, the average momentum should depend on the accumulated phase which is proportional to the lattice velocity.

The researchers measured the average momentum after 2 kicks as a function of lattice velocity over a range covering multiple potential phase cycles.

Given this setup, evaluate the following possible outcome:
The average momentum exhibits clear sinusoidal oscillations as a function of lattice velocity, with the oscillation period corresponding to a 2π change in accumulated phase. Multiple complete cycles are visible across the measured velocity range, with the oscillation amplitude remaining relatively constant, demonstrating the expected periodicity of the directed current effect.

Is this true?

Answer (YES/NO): NO